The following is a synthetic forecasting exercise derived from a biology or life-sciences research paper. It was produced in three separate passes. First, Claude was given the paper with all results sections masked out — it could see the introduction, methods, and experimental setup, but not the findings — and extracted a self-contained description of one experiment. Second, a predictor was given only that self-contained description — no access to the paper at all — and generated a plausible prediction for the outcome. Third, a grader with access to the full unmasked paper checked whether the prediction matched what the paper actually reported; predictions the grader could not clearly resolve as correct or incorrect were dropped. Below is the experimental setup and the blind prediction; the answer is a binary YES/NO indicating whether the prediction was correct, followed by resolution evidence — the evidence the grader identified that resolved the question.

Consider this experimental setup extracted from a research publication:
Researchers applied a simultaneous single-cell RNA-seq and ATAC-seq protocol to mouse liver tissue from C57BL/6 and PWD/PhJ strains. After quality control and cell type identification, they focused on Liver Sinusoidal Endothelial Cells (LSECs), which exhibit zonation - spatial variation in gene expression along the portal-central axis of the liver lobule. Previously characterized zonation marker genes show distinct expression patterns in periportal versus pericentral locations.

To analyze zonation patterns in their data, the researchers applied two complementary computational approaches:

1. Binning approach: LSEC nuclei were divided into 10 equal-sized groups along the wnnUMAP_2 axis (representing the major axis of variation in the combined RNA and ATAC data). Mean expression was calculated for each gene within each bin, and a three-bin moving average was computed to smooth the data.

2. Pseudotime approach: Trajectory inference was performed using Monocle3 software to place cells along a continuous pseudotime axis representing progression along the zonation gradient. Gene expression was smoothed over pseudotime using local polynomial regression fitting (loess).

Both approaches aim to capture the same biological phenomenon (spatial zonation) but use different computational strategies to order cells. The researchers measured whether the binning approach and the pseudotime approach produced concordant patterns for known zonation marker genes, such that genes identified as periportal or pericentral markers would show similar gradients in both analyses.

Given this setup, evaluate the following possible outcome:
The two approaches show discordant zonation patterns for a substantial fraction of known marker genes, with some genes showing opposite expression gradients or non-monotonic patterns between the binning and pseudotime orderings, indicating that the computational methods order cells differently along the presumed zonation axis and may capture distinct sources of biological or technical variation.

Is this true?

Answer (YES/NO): NO